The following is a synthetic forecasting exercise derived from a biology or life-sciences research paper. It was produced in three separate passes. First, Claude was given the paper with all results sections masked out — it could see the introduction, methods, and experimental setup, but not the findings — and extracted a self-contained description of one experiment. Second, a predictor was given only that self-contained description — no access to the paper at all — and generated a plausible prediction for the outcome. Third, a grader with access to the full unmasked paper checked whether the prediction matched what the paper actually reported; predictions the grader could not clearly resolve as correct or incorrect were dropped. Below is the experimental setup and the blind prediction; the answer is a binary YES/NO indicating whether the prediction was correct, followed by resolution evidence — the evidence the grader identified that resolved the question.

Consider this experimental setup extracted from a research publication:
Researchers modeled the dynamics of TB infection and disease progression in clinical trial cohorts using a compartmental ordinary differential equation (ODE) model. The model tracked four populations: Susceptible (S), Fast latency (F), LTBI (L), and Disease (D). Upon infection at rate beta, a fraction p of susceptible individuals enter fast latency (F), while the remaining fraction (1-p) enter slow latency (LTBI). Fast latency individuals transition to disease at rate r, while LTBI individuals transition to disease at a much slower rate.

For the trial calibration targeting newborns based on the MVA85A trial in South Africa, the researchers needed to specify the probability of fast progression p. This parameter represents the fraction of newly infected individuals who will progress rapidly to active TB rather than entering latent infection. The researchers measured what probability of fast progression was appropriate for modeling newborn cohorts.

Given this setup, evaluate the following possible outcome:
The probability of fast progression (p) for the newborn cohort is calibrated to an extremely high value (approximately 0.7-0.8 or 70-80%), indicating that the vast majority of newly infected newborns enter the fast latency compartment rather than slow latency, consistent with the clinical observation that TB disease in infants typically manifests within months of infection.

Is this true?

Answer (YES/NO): NO